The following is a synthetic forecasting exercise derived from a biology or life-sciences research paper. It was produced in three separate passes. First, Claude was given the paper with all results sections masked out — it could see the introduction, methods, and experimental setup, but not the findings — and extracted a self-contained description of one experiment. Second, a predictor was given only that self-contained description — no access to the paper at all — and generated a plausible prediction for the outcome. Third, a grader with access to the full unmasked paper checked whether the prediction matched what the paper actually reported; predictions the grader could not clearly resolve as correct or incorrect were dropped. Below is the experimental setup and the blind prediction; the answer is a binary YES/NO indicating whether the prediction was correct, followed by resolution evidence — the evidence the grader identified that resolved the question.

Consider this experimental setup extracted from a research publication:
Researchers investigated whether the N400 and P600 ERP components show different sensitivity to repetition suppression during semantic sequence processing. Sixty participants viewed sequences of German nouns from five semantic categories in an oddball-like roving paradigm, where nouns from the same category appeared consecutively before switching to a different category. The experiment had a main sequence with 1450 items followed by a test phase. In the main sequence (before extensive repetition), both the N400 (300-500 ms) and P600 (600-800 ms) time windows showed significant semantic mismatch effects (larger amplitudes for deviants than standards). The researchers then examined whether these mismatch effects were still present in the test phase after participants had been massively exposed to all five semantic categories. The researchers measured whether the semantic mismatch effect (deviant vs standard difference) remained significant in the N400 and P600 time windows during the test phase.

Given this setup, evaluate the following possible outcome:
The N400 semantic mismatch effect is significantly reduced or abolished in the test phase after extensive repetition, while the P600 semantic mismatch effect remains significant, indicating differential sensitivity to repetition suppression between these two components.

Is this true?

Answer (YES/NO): YES